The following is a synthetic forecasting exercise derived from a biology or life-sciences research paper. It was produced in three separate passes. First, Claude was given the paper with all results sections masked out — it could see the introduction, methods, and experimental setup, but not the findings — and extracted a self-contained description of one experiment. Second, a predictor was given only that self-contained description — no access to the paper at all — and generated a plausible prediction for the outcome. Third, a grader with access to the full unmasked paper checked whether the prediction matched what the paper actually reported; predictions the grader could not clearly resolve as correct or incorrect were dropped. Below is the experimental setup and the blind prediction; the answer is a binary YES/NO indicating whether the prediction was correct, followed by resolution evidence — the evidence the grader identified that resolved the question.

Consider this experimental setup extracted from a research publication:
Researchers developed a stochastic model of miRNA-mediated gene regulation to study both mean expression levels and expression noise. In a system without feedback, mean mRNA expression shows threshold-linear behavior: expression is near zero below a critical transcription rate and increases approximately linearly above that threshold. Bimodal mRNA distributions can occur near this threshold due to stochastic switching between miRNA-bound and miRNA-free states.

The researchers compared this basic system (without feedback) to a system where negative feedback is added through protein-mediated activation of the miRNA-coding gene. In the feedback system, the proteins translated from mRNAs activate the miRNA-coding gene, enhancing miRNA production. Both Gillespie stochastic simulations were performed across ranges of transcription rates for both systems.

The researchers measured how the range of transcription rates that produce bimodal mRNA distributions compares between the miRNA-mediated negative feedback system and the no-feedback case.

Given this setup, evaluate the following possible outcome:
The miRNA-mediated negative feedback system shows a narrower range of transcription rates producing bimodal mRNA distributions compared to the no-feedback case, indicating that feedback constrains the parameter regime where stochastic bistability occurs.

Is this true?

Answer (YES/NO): NO